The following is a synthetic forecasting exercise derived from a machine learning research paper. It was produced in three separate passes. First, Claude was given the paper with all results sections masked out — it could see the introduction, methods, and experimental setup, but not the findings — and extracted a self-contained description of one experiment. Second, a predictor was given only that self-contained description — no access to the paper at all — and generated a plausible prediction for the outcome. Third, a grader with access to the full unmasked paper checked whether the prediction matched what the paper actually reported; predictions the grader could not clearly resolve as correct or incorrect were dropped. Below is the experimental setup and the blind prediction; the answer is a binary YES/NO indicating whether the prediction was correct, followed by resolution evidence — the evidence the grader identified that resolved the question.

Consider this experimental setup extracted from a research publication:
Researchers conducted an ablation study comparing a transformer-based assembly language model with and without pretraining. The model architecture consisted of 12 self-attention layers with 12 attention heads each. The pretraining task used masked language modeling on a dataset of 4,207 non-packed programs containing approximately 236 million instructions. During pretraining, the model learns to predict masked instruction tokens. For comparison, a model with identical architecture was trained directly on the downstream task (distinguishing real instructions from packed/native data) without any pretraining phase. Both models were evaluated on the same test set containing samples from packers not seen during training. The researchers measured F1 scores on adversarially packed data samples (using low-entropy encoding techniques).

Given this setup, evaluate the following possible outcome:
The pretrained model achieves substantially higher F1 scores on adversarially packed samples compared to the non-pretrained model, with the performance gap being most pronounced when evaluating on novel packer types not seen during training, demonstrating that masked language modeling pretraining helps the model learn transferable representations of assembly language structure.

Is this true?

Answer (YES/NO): NO